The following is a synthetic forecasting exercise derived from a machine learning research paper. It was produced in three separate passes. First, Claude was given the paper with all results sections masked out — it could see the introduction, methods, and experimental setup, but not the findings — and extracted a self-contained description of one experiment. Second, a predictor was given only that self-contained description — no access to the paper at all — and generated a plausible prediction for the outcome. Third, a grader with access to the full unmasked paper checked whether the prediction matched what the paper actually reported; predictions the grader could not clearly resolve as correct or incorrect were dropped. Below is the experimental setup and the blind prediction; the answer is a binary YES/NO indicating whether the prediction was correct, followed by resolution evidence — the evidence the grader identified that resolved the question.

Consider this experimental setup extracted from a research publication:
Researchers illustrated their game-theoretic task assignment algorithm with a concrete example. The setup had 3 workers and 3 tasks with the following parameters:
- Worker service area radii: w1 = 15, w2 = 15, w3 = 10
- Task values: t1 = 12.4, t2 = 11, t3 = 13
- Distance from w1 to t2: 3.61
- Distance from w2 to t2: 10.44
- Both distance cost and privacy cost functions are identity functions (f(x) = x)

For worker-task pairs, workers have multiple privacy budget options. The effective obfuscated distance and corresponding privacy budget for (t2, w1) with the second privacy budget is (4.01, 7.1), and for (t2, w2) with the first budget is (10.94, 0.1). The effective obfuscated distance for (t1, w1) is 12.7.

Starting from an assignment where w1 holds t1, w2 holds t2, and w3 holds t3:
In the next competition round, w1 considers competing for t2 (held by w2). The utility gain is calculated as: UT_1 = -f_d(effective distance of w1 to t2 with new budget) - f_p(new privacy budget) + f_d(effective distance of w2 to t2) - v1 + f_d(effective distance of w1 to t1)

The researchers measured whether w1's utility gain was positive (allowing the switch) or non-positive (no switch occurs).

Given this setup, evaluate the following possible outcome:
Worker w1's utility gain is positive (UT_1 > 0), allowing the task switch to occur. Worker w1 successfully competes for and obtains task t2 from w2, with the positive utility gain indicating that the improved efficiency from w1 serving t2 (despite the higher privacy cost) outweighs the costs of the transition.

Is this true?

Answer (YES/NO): YES